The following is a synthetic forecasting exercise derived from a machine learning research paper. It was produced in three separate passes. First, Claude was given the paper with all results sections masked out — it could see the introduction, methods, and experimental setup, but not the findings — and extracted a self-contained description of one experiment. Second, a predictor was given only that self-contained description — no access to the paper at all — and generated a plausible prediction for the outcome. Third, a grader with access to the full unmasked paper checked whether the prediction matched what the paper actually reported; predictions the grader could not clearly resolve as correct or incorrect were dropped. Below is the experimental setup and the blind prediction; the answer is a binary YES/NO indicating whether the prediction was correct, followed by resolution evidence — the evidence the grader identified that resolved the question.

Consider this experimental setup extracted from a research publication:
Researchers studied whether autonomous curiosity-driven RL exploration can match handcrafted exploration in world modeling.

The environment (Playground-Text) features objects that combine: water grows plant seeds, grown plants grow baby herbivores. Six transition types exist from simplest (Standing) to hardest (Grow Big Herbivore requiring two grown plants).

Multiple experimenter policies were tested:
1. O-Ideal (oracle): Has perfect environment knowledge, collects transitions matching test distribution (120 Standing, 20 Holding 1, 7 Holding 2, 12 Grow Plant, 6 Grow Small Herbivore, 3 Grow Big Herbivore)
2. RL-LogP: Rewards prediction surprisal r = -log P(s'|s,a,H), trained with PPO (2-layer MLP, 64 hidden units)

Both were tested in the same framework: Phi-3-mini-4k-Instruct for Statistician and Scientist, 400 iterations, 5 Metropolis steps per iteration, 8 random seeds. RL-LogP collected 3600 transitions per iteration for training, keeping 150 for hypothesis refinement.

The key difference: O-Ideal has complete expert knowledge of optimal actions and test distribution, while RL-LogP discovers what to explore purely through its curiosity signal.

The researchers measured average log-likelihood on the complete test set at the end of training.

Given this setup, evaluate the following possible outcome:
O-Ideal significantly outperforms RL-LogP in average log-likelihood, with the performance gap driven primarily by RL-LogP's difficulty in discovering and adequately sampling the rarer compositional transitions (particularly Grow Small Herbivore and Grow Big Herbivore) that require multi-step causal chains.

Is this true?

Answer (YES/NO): NO